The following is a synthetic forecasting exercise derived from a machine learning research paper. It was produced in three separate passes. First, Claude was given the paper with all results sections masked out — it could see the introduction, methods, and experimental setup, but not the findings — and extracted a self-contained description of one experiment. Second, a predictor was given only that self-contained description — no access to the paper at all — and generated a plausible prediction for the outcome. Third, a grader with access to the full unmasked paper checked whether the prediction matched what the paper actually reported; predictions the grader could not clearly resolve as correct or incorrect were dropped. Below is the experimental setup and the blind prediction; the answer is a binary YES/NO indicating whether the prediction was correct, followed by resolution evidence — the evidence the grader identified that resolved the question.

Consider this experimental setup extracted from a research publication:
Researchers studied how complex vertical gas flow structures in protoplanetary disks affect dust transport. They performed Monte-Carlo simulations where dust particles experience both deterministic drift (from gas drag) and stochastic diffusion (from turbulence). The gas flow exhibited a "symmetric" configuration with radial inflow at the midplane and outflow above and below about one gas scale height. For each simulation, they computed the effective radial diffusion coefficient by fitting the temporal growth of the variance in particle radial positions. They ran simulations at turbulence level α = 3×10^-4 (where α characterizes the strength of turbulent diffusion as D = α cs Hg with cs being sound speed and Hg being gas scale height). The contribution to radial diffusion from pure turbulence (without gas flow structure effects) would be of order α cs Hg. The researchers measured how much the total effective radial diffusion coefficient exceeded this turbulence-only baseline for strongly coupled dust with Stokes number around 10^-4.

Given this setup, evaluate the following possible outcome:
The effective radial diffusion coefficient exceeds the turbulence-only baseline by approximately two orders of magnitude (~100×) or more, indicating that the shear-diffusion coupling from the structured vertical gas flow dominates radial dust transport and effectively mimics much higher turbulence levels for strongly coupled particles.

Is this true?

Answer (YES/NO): NO